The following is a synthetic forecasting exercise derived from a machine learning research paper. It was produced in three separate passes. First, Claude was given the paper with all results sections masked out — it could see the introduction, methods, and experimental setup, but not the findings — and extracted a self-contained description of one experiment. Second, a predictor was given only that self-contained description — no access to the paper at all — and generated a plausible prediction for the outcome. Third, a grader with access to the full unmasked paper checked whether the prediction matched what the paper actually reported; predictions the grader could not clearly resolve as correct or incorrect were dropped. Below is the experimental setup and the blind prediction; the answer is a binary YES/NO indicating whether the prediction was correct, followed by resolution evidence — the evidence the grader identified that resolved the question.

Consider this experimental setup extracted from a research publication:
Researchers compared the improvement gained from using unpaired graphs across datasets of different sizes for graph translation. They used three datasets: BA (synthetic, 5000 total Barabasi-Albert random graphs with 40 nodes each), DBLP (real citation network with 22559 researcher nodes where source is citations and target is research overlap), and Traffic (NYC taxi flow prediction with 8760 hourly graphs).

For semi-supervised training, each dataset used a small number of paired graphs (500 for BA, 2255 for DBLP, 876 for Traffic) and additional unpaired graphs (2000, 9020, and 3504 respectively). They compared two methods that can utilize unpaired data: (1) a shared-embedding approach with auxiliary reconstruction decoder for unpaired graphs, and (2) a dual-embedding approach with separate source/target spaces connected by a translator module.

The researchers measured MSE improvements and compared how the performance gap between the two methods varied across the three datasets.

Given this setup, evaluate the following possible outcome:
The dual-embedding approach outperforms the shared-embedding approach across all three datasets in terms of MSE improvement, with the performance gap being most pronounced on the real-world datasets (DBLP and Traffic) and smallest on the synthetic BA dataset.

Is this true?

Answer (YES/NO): NO